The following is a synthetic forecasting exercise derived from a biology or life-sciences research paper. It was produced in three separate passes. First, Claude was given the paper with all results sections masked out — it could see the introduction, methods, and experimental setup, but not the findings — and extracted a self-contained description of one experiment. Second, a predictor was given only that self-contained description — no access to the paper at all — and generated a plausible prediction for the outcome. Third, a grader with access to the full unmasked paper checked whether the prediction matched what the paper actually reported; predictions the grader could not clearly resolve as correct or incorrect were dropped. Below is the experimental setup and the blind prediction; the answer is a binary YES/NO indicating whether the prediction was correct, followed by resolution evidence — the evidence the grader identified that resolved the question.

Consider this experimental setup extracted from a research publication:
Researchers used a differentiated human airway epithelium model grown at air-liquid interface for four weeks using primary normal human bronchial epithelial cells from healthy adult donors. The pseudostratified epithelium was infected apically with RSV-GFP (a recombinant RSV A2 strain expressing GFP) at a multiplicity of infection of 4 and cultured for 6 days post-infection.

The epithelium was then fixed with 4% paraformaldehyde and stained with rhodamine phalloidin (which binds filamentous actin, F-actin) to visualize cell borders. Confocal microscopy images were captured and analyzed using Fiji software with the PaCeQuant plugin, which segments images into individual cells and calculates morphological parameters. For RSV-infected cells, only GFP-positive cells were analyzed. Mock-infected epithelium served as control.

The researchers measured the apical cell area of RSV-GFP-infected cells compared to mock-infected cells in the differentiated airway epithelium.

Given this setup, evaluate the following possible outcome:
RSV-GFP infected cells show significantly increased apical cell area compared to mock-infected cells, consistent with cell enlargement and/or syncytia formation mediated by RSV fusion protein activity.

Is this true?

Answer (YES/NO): NO